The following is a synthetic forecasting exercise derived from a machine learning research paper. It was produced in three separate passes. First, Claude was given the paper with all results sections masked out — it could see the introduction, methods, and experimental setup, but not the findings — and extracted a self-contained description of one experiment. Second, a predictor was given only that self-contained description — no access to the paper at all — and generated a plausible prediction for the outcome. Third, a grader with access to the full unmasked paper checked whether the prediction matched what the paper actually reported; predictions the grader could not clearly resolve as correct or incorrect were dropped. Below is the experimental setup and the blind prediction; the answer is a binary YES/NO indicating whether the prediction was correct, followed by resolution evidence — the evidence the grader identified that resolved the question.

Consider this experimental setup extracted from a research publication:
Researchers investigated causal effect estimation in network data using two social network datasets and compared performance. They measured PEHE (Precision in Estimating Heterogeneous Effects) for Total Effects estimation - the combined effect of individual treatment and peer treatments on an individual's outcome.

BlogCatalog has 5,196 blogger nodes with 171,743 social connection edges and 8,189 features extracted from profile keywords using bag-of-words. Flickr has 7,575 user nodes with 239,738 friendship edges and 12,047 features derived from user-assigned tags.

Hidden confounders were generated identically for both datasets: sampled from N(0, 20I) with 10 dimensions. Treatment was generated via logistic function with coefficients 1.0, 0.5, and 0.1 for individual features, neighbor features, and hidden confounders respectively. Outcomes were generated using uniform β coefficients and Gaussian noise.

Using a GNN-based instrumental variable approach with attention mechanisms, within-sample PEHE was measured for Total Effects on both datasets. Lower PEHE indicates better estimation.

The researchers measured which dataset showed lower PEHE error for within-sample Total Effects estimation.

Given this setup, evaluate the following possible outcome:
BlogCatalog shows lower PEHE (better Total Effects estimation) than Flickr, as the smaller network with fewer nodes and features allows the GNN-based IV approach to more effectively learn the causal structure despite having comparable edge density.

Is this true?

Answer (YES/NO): YES